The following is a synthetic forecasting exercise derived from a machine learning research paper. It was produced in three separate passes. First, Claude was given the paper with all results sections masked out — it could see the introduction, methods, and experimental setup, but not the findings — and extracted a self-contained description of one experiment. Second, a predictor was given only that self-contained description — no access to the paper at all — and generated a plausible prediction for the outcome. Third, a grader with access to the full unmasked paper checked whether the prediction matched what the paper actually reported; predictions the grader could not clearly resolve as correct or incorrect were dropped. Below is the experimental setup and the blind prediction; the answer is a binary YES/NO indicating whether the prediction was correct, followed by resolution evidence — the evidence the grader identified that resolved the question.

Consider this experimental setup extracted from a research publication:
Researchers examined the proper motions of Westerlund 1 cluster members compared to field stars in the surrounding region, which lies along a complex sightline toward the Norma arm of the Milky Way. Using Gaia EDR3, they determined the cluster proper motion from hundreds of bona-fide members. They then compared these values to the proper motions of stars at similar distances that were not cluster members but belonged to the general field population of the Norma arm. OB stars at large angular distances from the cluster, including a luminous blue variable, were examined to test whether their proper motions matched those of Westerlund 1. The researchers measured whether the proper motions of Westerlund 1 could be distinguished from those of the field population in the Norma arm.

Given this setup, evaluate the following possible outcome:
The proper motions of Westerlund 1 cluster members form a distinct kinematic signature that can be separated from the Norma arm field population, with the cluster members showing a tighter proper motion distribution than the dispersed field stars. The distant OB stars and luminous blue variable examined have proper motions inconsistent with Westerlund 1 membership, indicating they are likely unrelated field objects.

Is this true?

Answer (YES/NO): NO